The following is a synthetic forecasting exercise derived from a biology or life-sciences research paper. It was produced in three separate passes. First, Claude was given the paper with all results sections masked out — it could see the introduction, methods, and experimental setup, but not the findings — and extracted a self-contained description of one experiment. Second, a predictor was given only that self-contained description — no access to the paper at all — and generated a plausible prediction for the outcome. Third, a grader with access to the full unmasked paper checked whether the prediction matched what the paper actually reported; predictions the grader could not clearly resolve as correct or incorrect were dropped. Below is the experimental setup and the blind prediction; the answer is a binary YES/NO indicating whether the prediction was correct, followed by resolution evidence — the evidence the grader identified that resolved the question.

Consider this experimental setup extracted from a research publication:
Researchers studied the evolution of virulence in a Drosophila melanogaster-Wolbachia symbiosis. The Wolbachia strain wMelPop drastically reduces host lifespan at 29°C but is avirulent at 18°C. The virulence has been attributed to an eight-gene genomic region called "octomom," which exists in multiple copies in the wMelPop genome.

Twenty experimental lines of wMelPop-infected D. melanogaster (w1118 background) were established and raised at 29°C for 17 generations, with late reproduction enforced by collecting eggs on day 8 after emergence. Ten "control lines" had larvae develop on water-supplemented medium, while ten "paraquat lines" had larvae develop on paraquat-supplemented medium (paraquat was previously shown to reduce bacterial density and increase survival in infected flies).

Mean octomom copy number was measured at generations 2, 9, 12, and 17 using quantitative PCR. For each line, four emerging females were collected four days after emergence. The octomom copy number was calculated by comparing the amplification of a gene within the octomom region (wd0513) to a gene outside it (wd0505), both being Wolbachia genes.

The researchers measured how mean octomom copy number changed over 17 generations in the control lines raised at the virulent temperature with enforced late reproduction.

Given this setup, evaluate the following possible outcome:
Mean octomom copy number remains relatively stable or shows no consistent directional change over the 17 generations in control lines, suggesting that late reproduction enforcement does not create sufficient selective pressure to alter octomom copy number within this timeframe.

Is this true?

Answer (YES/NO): NO